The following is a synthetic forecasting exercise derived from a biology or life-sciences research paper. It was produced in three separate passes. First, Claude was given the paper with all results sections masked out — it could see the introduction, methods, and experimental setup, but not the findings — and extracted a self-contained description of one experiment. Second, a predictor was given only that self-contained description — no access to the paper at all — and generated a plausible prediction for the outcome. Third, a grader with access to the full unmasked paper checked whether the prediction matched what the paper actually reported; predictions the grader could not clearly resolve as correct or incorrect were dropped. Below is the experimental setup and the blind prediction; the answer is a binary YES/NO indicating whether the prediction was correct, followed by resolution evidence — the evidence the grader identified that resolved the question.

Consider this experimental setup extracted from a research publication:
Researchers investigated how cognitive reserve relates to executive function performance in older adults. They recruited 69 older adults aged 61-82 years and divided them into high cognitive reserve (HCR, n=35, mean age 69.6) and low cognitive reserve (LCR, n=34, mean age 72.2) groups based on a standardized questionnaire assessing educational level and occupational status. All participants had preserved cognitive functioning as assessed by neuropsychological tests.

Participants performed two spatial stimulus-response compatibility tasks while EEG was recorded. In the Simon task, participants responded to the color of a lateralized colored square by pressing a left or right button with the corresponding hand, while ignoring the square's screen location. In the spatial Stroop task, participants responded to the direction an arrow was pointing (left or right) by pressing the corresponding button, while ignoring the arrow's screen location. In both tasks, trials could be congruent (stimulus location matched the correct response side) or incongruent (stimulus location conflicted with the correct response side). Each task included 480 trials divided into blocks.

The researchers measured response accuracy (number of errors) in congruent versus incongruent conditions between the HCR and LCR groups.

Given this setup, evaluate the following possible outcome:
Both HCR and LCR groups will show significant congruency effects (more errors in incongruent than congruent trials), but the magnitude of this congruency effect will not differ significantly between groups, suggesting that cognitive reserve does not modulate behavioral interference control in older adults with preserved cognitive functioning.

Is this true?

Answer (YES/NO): NO